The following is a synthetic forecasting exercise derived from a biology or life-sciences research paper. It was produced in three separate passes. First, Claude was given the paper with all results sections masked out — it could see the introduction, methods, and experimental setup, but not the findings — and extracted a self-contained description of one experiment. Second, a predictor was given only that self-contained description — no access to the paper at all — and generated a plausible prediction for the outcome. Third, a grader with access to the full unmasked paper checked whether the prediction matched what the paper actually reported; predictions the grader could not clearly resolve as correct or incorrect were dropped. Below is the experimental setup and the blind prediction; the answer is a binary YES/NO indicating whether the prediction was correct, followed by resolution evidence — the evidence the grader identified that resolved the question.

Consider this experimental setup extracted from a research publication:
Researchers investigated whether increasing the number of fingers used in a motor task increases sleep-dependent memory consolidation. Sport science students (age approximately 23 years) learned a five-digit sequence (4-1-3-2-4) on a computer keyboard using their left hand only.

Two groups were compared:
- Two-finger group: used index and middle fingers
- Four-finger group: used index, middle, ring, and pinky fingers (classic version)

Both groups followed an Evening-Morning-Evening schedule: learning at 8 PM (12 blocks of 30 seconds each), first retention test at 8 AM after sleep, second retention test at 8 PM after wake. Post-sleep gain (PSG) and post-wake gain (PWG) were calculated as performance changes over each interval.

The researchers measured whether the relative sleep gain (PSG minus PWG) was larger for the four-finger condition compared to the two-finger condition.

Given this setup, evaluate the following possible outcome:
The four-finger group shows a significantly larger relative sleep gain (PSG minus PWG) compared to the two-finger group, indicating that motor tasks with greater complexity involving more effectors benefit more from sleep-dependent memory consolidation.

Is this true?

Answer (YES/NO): NO